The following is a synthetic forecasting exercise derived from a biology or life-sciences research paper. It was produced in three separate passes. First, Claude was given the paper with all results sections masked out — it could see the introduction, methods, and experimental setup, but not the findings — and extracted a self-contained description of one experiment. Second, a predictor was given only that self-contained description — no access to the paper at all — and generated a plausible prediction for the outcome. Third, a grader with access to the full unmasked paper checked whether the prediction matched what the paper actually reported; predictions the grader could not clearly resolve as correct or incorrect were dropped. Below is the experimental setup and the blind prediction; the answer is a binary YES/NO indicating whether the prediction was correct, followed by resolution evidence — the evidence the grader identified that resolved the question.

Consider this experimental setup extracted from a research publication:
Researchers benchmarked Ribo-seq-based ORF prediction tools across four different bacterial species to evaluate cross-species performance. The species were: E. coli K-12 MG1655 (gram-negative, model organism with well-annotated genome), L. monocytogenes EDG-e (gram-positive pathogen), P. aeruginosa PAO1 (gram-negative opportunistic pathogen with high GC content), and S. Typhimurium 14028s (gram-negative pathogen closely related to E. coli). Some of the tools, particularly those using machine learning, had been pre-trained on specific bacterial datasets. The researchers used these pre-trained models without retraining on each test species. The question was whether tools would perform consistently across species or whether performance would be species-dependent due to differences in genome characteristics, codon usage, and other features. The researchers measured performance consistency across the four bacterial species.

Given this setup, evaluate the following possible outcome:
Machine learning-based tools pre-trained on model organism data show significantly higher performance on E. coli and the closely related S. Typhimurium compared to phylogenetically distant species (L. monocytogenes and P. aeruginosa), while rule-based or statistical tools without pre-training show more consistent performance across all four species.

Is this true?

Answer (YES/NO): NO